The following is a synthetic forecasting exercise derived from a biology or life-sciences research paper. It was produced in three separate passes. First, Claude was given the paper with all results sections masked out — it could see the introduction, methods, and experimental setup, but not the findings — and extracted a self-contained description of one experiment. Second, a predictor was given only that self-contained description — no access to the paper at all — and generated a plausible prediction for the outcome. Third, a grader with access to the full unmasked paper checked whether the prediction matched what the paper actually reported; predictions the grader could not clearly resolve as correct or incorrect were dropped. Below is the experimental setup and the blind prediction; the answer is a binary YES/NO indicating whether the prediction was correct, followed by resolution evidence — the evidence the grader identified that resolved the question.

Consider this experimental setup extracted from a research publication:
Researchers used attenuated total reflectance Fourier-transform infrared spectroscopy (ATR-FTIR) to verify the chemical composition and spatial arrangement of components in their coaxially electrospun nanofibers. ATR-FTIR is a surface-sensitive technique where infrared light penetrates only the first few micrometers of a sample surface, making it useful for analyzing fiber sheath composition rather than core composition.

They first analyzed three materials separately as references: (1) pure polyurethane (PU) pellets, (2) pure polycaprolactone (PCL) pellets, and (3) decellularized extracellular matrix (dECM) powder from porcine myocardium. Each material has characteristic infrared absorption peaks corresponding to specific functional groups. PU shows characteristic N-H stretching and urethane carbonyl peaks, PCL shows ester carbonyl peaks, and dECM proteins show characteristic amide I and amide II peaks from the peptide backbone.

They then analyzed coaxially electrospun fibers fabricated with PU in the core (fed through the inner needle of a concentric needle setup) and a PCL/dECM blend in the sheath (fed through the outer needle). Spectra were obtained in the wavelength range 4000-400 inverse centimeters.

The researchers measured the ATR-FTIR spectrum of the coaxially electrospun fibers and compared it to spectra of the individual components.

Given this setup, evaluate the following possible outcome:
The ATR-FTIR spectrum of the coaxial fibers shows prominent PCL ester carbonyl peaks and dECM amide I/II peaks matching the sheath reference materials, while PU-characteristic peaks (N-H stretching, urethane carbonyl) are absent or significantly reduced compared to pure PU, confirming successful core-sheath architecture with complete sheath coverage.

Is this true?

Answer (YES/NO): YES